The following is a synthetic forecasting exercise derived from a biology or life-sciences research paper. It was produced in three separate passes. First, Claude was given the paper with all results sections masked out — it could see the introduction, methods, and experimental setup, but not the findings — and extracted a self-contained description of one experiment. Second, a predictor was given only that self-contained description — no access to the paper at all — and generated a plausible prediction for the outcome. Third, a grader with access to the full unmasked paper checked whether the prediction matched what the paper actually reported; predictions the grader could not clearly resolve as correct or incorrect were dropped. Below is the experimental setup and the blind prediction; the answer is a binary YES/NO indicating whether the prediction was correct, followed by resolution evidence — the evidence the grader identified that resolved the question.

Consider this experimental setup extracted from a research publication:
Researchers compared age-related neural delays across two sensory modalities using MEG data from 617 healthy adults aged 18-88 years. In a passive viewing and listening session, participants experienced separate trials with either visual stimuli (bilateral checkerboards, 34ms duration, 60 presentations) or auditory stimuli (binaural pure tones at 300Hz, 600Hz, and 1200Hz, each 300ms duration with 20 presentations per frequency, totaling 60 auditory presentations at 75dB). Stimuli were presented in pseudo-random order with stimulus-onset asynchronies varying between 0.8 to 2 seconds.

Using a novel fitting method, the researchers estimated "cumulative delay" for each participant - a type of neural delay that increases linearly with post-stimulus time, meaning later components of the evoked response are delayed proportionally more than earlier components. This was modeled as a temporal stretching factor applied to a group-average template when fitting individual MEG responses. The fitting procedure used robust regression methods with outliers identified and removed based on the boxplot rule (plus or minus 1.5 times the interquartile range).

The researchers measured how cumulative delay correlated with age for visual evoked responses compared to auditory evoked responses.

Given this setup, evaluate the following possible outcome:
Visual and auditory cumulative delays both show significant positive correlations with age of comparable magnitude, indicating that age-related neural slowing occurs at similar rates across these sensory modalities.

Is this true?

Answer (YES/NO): NO